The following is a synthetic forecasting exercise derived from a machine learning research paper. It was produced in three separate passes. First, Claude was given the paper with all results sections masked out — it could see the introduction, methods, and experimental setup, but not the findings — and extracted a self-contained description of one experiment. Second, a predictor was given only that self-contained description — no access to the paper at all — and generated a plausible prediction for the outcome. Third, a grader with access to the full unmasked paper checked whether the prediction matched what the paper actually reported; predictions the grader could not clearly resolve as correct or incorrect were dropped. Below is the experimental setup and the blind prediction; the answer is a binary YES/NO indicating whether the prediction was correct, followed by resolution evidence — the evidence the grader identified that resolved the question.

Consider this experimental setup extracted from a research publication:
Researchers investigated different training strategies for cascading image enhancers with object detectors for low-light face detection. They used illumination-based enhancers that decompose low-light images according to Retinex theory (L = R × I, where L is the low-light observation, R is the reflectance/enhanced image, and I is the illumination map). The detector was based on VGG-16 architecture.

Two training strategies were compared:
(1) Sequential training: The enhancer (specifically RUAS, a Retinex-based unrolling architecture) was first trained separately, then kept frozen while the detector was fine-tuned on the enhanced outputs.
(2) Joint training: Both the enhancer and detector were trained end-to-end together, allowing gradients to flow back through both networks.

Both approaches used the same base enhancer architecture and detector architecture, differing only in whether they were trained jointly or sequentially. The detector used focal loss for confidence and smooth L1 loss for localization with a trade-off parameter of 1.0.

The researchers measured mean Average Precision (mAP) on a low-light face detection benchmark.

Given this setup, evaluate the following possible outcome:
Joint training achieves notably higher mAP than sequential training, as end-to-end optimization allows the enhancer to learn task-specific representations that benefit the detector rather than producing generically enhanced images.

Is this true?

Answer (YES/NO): NO